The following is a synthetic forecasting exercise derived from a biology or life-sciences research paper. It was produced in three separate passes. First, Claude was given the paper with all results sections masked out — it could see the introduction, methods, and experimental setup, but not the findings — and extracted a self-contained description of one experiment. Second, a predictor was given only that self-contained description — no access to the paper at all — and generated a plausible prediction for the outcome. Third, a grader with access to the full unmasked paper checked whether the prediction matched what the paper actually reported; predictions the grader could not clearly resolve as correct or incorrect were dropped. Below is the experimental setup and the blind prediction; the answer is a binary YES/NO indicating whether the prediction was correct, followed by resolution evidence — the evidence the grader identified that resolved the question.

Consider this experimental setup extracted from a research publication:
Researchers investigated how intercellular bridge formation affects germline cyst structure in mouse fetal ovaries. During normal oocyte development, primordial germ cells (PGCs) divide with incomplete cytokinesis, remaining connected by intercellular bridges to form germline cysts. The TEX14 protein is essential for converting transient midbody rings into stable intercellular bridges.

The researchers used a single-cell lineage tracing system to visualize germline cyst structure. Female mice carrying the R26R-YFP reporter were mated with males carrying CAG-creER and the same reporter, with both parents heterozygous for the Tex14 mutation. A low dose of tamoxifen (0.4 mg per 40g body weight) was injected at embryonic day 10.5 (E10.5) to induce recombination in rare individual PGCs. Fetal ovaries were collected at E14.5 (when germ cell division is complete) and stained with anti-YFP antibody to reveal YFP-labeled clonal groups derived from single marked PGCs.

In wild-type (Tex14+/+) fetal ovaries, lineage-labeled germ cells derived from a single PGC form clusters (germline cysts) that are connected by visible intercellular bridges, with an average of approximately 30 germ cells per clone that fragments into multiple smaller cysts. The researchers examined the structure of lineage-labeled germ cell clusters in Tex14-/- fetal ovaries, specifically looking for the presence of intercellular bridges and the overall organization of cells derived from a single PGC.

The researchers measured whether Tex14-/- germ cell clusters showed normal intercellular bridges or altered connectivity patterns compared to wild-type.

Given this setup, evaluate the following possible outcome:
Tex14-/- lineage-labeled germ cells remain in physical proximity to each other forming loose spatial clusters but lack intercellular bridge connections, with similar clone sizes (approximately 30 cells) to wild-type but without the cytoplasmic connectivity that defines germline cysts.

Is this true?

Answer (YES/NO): NO